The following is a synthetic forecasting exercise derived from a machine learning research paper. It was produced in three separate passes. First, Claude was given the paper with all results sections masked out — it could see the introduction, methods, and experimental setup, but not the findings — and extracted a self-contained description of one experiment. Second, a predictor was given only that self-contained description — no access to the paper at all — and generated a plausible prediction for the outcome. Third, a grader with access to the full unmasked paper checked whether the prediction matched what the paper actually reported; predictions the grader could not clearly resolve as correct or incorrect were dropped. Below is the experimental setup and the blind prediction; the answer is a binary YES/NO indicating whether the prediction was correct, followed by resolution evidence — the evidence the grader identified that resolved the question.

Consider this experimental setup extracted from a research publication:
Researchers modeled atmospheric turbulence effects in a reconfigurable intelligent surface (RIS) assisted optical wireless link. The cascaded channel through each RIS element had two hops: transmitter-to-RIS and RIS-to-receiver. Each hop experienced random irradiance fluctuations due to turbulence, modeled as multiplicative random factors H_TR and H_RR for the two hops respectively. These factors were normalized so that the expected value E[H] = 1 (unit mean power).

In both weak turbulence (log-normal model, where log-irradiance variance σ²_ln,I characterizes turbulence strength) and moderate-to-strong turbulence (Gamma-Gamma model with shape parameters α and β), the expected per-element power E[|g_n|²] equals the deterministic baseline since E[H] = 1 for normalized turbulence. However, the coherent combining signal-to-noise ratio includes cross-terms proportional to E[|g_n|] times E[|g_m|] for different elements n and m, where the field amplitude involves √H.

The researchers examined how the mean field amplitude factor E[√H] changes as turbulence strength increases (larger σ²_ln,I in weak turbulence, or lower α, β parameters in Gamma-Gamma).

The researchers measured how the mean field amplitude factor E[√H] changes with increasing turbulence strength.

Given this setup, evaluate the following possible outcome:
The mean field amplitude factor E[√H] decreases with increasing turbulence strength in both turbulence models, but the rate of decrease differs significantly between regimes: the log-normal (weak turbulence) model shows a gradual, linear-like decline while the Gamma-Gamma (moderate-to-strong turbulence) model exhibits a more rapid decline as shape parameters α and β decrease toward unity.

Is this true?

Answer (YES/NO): NO